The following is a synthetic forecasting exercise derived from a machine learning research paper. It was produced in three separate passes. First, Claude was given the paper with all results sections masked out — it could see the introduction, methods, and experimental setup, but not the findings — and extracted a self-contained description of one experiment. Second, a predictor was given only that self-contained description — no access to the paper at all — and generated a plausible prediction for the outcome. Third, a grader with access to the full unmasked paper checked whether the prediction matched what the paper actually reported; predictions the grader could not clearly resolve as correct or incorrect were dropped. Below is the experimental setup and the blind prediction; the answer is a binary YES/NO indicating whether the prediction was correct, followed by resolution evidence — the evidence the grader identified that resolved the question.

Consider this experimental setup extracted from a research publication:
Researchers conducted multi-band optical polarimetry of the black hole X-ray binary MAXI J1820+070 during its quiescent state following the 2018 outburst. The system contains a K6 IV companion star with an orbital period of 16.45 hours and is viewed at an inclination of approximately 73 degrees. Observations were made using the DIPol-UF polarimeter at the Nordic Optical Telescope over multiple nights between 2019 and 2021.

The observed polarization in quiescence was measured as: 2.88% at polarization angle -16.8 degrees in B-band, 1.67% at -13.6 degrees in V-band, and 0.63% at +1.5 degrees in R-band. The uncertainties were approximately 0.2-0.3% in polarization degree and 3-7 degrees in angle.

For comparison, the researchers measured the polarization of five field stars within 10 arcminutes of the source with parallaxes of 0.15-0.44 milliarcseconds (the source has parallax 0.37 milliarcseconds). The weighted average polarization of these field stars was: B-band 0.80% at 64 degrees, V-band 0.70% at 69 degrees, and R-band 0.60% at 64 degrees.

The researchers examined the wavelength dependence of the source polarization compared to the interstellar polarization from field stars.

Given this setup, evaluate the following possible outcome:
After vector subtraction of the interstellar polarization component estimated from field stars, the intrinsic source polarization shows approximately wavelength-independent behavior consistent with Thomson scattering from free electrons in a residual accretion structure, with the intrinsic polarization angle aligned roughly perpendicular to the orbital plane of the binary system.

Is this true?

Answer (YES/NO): NO